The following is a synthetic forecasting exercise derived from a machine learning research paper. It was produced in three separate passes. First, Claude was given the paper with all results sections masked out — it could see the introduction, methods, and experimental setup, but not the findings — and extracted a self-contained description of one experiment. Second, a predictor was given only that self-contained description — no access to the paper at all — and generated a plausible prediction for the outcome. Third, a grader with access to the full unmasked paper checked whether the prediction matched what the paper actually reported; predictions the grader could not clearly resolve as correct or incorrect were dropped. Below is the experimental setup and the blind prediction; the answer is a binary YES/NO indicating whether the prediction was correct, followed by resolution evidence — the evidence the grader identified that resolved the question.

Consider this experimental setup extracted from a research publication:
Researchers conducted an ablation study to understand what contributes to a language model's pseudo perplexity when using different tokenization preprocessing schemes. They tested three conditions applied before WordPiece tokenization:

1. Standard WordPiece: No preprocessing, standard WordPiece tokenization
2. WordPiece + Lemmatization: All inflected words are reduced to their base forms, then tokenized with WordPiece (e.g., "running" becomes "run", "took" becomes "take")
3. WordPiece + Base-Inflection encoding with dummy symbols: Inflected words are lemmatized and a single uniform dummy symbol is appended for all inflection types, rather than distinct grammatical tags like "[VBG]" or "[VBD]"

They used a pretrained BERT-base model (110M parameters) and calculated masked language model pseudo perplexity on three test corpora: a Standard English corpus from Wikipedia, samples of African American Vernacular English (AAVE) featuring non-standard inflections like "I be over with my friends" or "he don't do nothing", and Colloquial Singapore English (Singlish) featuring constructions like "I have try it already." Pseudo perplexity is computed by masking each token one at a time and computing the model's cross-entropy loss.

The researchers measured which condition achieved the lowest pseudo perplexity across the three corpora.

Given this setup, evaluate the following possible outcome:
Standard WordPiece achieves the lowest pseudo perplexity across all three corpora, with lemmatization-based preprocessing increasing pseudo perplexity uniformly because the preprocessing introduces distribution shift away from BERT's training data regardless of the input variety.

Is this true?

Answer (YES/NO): NO